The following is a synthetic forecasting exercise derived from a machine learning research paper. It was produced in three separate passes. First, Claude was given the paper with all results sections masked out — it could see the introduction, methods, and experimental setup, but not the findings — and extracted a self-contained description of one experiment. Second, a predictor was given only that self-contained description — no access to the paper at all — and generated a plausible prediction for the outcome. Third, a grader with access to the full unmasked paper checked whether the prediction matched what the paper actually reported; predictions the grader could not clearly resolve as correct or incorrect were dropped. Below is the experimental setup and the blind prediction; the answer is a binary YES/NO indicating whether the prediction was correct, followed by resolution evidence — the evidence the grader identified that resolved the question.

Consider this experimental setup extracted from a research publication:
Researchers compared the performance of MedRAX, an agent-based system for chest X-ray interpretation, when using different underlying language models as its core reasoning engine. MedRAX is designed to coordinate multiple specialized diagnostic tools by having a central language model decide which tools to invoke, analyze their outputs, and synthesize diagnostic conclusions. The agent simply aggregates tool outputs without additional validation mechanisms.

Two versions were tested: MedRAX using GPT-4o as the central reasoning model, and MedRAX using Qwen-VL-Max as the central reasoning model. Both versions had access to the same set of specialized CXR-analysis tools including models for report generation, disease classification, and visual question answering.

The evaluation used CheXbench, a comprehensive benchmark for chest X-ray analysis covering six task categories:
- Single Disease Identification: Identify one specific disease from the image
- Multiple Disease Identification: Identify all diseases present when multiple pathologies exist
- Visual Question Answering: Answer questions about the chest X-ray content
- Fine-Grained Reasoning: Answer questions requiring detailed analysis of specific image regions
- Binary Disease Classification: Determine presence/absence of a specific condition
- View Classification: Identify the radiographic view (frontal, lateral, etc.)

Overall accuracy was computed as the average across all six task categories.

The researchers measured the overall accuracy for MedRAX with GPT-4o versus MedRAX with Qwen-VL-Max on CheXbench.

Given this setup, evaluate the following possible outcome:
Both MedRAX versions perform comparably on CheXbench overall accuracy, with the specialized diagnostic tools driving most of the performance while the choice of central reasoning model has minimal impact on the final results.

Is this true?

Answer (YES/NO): YES